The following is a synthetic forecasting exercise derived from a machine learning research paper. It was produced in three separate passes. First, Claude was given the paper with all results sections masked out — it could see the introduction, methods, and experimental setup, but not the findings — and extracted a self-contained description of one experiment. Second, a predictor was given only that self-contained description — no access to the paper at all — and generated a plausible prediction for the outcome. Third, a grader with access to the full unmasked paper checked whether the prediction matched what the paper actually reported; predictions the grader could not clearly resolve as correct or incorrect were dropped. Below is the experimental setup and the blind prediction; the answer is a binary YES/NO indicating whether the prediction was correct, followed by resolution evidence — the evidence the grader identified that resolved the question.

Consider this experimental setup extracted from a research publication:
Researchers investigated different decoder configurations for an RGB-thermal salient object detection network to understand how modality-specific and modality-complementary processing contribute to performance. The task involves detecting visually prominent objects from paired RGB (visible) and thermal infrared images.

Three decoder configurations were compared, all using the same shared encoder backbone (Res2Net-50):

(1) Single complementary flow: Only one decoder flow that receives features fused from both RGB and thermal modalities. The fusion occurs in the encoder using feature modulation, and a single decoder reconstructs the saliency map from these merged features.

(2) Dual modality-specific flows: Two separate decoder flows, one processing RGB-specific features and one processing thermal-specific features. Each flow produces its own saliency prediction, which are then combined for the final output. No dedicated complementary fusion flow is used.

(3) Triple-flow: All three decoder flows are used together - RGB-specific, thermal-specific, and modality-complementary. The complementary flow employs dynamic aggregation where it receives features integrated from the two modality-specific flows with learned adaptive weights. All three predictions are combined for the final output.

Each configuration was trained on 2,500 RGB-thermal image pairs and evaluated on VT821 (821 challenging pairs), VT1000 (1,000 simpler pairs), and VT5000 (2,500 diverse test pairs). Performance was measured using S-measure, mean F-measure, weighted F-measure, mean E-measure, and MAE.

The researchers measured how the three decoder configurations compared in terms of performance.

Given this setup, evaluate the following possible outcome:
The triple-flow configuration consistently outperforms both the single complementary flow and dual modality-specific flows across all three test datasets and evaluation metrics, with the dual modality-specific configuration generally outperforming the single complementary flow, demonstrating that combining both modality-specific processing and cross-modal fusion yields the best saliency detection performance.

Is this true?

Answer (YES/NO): YES